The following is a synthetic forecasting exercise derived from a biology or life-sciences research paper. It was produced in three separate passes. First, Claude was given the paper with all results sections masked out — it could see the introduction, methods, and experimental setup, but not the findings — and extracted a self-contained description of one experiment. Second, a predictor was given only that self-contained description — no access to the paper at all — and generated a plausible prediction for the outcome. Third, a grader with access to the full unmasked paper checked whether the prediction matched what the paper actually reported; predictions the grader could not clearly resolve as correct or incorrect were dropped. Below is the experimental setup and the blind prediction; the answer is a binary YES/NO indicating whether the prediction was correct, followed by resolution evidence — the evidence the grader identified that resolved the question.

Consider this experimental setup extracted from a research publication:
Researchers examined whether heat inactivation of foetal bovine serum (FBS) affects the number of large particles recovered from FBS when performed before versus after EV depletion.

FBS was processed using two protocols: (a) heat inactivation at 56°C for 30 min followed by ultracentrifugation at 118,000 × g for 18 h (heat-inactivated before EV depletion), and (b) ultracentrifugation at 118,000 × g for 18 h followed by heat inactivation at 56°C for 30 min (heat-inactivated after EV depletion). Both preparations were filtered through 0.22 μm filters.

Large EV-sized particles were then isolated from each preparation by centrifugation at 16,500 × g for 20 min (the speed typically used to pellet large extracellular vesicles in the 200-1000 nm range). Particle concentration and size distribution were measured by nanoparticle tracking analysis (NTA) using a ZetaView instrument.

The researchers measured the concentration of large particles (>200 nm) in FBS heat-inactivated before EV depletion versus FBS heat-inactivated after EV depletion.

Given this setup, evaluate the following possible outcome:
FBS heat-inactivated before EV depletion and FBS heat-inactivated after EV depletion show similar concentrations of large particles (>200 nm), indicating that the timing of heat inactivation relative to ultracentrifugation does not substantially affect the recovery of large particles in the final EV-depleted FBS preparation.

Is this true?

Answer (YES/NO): YES